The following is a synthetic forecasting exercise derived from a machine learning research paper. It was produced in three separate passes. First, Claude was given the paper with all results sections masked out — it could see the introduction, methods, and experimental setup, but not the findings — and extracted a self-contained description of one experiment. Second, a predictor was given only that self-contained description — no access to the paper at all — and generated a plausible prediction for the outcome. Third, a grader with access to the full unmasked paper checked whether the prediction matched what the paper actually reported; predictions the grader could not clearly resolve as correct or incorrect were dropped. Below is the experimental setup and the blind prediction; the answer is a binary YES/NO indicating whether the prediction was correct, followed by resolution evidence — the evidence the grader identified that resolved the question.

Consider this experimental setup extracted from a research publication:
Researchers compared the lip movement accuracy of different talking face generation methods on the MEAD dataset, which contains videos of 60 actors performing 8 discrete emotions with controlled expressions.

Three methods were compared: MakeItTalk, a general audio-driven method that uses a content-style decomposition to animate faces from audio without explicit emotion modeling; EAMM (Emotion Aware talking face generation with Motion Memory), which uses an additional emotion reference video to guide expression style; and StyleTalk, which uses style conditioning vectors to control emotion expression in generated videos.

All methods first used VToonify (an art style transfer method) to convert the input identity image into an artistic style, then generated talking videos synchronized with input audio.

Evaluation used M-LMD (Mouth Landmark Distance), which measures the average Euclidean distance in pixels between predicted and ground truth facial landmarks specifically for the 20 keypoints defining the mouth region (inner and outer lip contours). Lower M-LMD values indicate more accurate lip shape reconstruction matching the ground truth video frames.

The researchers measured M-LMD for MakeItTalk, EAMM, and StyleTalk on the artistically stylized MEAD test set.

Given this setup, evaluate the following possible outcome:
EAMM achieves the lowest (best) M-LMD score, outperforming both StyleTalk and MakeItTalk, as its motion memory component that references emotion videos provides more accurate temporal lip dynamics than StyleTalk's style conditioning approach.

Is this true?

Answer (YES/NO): NO